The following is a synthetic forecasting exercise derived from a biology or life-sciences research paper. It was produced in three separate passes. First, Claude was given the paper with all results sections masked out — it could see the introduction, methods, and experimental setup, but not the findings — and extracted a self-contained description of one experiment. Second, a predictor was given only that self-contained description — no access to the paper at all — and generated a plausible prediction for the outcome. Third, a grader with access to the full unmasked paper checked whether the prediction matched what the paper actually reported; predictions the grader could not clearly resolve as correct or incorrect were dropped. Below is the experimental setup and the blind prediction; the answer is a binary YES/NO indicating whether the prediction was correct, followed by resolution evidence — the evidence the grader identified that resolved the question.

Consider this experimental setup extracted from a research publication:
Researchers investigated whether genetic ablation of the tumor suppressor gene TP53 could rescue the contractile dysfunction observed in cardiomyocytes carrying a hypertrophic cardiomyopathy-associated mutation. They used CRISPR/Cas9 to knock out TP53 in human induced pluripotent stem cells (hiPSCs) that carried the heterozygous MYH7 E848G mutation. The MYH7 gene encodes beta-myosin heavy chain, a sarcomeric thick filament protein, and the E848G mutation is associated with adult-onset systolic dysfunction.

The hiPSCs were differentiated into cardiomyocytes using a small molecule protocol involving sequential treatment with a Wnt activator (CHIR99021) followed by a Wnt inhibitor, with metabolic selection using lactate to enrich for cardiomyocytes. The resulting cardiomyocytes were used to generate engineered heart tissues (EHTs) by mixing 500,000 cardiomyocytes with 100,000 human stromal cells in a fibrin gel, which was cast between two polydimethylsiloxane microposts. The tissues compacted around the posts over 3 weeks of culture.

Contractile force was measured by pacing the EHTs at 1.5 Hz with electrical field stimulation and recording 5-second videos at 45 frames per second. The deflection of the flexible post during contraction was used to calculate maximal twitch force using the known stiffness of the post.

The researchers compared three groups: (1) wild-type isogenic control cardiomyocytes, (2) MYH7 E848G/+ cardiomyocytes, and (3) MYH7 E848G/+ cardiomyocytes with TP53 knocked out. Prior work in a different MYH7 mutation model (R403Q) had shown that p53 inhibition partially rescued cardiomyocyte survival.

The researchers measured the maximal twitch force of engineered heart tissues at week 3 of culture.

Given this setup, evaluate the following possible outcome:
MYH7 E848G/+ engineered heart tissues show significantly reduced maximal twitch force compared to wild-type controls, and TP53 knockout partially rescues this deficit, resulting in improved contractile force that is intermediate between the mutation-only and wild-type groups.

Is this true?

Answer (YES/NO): NO